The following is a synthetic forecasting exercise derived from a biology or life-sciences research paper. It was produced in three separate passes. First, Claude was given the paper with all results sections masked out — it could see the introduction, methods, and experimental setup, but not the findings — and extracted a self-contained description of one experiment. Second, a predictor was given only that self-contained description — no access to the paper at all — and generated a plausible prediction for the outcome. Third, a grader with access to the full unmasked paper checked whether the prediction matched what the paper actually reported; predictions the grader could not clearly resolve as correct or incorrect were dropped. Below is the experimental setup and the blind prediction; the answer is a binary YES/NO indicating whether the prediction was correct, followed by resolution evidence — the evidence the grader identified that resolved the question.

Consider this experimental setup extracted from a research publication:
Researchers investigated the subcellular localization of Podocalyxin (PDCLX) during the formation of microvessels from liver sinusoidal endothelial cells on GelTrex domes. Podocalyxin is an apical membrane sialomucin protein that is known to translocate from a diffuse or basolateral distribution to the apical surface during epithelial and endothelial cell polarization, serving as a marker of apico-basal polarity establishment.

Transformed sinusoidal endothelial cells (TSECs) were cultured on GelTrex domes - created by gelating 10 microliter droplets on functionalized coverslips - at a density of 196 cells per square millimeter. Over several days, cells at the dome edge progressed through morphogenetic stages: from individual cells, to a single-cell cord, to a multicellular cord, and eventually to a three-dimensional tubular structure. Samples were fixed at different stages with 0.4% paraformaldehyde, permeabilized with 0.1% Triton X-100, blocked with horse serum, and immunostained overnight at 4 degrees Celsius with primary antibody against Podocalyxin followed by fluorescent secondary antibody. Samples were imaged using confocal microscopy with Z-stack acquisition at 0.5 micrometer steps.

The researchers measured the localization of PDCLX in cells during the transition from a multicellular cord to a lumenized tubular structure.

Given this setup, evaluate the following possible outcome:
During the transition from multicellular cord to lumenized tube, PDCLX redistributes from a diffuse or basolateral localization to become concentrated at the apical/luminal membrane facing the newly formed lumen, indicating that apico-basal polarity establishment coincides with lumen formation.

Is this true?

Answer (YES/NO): NO